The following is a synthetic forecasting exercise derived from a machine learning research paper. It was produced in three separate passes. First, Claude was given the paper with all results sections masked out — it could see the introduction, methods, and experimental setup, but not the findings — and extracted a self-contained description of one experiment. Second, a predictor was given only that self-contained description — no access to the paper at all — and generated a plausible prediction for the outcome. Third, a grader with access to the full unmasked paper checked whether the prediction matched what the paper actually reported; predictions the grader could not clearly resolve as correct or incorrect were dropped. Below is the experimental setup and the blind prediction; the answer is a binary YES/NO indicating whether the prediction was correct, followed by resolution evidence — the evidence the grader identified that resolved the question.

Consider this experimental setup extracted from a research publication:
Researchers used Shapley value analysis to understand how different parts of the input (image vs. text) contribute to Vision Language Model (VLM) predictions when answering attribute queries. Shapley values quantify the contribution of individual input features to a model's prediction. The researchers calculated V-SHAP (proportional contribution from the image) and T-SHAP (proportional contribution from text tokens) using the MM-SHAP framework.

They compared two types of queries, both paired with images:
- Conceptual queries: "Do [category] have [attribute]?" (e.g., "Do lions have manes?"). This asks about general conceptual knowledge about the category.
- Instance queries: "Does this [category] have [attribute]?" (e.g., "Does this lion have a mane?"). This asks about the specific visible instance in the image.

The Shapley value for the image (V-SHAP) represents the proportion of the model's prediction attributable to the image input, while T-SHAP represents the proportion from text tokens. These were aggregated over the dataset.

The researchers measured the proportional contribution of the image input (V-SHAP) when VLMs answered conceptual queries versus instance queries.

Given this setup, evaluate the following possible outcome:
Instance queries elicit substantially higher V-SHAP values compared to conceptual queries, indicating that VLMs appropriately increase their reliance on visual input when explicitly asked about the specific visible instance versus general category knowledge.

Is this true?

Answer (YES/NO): NO